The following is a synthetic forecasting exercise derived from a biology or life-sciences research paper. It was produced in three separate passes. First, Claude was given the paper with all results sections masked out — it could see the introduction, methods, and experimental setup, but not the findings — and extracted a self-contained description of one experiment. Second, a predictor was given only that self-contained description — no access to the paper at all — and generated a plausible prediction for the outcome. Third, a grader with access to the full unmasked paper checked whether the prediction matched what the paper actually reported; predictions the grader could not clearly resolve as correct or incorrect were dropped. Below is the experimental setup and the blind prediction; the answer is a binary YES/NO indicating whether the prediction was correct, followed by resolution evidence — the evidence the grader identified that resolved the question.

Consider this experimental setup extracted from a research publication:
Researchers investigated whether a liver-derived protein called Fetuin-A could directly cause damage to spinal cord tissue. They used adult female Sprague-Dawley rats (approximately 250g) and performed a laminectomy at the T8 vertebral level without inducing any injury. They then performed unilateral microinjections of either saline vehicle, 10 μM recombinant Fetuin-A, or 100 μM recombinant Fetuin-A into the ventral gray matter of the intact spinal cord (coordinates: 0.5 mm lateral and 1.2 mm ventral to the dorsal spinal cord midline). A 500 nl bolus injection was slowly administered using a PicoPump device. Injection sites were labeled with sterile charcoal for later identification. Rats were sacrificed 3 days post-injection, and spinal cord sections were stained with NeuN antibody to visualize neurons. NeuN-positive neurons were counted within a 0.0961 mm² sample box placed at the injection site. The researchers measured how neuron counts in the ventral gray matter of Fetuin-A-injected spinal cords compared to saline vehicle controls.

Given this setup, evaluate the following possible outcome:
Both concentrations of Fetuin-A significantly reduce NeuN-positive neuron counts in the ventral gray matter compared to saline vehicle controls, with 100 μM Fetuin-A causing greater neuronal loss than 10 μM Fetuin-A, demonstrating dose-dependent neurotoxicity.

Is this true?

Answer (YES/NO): NO